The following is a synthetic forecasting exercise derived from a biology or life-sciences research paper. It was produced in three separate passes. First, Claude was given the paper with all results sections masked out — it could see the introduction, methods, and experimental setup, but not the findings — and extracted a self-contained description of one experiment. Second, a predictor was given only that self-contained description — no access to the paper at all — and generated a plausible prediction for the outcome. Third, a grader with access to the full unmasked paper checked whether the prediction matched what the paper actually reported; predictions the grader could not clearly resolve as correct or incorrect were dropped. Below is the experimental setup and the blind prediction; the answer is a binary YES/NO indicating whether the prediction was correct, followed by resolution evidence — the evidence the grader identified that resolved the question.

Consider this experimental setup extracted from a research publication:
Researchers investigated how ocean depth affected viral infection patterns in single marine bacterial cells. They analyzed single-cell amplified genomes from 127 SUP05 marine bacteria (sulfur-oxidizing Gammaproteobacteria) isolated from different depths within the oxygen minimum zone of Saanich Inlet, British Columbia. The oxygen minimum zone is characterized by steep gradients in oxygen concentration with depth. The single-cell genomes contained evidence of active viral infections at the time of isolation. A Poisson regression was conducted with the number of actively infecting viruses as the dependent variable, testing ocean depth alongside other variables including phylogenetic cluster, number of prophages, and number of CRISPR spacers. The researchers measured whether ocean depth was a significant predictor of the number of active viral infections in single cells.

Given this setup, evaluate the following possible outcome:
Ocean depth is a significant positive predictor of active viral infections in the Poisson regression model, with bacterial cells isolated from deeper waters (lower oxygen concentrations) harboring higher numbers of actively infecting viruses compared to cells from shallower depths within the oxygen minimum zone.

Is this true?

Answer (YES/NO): YES